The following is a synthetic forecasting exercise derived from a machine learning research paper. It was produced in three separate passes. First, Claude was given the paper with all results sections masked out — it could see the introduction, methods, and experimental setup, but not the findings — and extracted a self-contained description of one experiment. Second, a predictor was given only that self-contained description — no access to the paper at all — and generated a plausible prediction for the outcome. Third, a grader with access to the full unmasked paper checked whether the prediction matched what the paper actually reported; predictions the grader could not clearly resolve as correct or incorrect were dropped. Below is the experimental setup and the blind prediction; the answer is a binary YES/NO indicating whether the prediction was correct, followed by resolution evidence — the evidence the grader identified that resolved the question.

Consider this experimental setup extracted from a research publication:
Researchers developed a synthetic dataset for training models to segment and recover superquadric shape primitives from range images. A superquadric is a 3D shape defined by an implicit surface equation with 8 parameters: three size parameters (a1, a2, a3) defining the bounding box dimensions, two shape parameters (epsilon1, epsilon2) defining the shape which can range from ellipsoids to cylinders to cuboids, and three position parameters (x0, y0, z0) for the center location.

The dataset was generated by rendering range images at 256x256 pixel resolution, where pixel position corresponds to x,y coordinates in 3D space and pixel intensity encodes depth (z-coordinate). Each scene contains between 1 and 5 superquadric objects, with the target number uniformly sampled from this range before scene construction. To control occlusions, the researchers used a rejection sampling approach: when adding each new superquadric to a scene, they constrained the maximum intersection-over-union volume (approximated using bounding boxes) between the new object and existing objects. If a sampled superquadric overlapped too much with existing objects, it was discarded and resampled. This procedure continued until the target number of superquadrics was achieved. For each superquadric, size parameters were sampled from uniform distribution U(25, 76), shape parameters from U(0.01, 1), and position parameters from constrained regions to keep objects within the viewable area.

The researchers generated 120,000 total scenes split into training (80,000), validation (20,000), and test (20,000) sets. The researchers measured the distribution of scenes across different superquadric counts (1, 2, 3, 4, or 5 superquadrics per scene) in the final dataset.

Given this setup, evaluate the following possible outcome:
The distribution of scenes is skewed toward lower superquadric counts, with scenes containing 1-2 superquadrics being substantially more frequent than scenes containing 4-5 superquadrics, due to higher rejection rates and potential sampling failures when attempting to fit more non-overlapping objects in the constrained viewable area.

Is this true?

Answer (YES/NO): NO